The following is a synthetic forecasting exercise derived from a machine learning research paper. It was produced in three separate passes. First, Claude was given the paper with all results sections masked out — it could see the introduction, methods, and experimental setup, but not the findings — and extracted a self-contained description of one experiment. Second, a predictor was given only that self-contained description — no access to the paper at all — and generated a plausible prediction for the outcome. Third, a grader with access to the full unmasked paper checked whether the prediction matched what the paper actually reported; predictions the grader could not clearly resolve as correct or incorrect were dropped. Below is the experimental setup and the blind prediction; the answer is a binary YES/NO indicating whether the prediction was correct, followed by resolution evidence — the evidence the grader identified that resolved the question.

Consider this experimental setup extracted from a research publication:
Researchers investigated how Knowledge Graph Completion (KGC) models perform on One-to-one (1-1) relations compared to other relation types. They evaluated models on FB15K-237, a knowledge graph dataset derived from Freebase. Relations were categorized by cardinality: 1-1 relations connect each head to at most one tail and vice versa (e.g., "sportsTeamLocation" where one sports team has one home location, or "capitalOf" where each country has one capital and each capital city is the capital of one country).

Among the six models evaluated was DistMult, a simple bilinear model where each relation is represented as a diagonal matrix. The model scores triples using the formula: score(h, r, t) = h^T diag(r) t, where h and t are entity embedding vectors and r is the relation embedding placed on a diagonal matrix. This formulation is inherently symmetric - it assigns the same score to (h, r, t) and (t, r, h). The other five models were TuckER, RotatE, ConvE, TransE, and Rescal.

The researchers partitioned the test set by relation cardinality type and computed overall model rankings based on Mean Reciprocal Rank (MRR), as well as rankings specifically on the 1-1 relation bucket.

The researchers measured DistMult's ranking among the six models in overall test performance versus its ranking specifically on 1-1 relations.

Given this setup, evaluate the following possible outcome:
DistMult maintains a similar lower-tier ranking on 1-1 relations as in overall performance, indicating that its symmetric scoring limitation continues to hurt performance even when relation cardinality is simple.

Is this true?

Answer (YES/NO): NO